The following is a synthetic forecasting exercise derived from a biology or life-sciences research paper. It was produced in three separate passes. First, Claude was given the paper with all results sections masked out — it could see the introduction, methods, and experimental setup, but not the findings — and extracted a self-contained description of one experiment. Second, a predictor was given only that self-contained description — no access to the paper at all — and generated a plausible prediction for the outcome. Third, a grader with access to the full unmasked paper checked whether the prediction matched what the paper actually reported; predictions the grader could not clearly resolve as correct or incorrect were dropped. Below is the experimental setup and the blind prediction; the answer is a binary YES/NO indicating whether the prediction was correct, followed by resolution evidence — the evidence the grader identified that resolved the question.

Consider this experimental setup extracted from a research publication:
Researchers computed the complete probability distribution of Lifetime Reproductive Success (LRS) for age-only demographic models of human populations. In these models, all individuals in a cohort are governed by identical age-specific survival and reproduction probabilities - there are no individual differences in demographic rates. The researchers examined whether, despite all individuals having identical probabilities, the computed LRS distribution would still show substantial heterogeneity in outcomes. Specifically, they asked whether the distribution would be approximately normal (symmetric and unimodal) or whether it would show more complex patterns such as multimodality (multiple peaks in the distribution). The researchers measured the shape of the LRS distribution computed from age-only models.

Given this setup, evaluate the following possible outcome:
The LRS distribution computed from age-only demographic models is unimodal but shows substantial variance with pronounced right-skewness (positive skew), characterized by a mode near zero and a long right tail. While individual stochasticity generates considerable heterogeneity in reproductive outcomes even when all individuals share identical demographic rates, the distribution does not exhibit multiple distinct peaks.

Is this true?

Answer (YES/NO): NO